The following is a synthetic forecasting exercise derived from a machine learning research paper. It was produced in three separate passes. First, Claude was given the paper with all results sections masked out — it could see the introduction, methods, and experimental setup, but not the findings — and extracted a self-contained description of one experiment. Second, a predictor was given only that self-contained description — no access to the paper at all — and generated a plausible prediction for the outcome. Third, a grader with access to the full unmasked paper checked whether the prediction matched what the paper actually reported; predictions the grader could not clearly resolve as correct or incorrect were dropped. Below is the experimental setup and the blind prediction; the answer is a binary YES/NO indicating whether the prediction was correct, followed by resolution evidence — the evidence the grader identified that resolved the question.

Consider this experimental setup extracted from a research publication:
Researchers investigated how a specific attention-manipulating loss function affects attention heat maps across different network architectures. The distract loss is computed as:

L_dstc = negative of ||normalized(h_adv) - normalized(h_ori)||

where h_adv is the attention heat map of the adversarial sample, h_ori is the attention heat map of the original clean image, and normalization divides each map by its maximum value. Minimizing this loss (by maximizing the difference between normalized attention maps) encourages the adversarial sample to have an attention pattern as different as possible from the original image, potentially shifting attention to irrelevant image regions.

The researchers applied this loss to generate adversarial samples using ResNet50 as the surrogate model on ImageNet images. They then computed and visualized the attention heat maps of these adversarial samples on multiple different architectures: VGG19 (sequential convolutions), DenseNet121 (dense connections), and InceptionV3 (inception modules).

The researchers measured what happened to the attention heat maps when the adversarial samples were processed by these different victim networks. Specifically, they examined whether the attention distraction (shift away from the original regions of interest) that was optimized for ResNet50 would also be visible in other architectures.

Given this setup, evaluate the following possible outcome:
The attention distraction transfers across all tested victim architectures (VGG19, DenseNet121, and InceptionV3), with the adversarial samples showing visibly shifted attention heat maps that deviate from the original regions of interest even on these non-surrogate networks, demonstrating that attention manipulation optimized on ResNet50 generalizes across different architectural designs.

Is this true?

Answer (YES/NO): YES